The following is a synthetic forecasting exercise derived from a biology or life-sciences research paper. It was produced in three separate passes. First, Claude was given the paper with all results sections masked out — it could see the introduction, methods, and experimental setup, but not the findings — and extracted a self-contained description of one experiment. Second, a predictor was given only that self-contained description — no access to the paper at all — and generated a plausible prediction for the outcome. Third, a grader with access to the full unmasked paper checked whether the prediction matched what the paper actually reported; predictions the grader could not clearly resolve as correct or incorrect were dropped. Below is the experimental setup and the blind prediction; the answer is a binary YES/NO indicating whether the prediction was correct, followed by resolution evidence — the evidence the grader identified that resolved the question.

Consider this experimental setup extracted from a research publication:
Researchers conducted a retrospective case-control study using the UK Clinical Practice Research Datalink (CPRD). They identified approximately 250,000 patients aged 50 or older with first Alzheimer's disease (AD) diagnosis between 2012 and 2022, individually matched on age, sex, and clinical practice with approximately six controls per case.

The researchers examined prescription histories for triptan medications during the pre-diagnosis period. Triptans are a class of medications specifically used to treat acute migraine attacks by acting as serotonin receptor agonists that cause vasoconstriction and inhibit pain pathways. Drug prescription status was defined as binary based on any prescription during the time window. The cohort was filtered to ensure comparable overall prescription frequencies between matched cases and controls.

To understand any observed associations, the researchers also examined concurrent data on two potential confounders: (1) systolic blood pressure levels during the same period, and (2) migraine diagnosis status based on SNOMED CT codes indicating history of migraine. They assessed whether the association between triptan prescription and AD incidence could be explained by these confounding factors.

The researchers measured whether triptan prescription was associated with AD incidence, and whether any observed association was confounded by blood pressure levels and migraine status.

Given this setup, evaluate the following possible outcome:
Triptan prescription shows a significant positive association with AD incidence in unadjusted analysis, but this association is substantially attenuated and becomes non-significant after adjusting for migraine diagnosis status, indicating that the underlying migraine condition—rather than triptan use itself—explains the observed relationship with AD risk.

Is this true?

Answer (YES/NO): NO